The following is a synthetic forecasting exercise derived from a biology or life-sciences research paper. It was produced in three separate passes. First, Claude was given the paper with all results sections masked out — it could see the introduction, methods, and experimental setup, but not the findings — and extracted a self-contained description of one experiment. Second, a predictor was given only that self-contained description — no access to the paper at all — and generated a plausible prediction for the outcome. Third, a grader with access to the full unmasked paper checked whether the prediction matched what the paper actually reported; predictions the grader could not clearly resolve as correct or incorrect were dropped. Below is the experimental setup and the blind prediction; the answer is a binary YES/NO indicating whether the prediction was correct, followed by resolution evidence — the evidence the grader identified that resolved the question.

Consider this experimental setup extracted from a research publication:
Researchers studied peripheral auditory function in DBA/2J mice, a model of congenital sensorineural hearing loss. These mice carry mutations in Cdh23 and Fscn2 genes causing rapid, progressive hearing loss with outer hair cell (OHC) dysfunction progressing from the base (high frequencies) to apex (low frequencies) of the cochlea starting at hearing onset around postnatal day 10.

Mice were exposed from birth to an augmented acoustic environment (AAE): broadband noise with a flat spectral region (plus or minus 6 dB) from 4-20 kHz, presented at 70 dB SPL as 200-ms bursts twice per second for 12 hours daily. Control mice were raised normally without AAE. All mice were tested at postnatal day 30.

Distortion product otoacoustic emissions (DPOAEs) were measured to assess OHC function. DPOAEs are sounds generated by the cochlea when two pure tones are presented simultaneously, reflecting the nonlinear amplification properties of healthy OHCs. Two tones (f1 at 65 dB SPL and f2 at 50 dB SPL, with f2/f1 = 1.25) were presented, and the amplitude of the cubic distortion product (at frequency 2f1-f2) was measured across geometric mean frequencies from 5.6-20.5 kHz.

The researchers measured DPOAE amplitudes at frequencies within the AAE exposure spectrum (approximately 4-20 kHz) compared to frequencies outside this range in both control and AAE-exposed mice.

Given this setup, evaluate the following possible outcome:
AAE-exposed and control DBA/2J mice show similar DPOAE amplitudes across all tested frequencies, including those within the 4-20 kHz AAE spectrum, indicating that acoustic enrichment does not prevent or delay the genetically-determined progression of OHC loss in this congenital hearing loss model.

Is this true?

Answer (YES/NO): NO